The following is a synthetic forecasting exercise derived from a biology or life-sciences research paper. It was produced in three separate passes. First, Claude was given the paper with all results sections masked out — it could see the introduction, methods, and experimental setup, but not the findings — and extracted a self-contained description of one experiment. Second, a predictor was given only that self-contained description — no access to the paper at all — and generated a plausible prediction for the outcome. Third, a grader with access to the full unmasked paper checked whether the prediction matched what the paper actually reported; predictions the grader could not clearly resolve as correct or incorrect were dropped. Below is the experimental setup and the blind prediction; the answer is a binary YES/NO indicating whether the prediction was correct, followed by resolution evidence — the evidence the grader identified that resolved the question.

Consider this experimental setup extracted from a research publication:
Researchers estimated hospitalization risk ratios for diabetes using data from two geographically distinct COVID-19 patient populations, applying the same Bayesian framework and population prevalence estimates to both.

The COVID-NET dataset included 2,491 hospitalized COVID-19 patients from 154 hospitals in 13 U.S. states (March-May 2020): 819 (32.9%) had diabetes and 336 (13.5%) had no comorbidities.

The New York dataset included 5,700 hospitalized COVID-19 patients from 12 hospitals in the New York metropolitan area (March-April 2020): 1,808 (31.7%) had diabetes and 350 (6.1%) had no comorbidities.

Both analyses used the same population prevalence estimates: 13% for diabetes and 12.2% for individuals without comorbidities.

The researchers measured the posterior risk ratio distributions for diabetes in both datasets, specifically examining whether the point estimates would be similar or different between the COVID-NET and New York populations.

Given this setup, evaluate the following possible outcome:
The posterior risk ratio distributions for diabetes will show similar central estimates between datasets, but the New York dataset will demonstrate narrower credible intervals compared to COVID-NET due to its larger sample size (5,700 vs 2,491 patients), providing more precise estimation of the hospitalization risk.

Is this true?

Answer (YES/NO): NO